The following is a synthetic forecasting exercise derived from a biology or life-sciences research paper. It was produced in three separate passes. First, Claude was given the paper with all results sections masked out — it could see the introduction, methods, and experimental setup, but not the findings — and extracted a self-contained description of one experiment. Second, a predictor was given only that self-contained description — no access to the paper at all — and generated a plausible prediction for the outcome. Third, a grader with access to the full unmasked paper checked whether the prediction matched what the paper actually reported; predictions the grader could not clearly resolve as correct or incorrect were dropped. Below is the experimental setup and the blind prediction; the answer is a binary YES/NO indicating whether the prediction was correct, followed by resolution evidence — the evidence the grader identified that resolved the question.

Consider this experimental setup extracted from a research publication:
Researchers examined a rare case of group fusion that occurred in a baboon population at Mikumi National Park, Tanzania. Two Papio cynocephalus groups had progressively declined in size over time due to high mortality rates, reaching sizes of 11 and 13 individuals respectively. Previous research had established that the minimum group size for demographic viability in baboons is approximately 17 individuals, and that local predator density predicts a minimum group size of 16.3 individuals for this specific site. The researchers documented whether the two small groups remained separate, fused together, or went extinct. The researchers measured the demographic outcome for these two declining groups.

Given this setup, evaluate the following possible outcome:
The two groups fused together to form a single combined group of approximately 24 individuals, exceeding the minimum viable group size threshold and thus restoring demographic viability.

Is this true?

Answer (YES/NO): YES